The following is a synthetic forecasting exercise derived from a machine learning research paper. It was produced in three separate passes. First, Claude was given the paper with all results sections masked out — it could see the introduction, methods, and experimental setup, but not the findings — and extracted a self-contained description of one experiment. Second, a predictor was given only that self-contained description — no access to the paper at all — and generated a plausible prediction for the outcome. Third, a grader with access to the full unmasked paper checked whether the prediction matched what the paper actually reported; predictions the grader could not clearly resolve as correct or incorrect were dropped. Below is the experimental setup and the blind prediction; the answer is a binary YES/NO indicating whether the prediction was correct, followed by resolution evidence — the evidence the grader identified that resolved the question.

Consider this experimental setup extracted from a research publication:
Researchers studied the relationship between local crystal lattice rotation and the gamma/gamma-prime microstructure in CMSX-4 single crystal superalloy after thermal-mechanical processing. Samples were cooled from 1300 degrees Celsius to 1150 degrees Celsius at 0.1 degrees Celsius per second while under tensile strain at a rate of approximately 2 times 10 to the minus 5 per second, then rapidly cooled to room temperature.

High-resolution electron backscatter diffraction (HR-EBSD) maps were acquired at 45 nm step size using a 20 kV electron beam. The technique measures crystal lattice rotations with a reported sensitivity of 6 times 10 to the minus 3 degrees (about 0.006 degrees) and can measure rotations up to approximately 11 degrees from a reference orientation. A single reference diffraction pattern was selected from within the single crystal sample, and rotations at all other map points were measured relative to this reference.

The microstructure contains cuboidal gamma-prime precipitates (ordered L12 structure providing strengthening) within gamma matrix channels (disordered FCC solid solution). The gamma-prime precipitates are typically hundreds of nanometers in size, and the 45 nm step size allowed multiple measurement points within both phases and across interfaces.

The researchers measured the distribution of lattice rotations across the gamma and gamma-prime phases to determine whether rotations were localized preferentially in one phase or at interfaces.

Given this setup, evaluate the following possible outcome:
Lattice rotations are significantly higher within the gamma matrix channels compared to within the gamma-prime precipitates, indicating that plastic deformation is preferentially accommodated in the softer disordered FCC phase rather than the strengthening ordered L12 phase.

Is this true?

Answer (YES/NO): NO